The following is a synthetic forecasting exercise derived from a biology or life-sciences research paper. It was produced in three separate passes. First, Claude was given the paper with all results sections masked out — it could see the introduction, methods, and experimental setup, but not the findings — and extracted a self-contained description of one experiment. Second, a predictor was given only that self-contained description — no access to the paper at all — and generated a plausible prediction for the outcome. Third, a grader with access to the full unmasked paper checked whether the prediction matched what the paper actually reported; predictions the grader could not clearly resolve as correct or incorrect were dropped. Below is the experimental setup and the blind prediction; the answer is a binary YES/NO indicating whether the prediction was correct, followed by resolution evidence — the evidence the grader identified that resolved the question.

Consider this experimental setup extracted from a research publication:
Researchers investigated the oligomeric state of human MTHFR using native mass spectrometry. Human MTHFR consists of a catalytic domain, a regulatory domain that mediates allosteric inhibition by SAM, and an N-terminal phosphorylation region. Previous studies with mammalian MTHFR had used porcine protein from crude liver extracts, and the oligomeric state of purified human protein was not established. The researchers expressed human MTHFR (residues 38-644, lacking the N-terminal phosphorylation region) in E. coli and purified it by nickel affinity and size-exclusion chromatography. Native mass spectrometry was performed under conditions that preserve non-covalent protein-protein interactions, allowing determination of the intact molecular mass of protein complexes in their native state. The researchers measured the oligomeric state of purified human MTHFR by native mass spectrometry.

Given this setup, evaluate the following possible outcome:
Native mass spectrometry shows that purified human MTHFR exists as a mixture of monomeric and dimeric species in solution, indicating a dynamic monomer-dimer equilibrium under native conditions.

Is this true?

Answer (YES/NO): YES